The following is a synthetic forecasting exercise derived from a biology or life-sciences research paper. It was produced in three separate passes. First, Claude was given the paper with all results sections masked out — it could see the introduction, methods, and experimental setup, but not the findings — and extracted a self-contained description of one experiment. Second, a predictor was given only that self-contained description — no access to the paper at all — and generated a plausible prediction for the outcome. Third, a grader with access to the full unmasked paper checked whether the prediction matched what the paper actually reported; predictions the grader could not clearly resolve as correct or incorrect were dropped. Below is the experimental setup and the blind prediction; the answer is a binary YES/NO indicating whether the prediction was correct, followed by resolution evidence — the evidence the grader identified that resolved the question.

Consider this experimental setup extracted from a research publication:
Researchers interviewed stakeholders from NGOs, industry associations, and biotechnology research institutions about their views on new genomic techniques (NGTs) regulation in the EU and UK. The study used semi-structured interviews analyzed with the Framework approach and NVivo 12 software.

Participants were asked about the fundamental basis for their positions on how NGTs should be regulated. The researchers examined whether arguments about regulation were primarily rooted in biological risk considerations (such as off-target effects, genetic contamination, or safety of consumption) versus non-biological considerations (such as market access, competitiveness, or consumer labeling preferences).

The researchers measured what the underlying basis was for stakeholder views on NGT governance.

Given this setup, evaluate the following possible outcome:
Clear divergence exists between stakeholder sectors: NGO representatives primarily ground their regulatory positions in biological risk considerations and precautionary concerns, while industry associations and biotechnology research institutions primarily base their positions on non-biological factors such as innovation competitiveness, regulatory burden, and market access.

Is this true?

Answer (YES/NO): NO